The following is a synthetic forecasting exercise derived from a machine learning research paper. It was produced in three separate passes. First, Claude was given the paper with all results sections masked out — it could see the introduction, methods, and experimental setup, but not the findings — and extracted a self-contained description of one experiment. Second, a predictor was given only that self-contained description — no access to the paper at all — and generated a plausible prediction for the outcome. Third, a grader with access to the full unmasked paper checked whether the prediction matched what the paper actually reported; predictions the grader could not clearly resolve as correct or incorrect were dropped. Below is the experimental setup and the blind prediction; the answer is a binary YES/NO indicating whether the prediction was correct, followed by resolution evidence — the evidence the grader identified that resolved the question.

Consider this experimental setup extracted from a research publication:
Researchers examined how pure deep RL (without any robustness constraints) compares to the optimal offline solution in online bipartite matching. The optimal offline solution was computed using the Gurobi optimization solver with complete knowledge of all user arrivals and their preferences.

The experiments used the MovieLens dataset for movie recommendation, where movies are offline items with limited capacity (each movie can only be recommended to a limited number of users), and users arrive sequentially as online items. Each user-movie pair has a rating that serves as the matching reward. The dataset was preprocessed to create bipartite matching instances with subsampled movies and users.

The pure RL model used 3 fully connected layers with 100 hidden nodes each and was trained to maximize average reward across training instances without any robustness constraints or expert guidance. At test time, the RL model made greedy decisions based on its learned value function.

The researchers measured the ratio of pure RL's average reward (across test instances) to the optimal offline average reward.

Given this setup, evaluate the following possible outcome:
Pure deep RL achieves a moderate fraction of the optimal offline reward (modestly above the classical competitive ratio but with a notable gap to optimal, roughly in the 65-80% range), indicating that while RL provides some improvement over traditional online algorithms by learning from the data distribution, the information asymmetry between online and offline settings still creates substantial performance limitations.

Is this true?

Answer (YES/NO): NO